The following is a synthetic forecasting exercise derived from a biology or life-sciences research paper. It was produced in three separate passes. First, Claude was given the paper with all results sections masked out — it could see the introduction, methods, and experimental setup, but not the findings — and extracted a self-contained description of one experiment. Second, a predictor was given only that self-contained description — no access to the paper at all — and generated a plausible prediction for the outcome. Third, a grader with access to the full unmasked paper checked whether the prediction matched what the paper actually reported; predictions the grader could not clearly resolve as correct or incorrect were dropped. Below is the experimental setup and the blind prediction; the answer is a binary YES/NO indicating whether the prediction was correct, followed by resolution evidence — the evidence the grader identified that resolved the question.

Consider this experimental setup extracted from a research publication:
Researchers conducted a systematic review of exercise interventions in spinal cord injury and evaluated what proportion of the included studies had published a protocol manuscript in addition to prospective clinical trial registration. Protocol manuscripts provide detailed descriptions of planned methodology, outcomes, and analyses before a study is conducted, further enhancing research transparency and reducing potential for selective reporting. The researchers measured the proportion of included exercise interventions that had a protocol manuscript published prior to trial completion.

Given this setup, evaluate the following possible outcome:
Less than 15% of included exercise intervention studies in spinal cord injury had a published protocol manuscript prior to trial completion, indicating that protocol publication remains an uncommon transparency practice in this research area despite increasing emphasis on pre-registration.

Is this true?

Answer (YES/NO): YES